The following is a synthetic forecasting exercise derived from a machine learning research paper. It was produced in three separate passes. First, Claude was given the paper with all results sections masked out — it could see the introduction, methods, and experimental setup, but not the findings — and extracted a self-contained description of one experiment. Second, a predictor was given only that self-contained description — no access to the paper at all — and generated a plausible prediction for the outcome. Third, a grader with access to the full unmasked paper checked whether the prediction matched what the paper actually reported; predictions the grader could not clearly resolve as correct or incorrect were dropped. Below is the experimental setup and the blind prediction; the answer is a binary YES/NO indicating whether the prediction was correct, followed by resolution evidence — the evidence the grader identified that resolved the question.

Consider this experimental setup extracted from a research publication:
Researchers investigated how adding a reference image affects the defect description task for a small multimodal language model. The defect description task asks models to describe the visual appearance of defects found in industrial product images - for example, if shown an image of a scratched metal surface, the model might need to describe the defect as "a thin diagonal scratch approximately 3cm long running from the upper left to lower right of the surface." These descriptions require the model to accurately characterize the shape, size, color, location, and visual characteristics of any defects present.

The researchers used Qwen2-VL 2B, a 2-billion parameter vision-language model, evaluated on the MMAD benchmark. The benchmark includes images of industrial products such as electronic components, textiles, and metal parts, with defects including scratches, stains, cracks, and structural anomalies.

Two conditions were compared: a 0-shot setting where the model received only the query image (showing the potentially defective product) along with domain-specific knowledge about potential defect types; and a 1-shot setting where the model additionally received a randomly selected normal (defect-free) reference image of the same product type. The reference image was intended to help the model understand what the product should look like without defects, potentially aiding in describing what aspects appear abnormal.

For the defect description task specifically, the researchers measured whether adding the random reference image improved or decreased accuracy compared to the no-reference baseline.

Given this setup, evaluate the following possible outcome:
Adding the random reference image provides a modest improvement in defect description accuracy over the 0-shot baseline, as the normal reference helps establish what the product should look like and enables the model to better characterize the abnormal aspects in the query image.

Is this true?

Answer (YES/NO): NO